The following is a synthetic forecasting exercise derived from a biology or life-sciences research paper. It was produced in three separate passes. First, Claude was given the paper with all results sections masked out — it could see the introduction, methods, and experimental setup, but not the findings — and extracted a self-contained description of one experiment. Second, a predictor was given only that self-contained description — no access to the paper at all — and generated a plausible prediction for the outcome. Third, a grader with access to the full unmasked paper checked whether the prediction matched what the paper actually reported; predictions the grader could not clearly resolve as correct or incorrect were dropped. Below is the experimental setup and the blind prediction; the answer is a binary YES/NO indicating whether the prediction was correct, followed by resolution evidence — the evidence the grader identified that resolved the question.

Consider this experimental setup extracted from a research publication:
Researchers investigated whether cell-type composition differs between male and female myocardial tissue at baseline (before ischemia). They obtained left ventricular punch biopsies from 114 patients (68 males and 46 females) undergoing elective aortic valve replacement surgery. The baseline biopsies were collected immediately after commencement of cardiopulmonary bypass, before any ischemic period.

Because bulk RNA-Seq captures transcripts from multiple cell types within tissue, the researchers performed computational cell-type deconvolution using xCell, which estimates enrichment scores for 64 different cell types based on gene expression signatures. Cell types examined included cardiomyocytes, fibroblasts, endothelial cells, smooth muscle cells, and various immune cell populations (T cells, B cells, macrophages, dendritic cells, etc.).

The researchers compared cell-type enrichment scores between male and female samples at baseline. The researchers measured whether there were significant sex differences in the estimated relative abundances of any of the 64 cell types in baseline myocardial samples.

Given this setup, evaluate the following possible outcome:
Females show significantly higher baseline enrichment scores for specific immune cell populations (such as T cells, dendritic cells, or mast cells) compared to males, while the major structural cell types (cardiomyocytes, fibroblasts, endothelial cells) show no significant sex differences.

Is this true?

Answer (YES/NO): NO